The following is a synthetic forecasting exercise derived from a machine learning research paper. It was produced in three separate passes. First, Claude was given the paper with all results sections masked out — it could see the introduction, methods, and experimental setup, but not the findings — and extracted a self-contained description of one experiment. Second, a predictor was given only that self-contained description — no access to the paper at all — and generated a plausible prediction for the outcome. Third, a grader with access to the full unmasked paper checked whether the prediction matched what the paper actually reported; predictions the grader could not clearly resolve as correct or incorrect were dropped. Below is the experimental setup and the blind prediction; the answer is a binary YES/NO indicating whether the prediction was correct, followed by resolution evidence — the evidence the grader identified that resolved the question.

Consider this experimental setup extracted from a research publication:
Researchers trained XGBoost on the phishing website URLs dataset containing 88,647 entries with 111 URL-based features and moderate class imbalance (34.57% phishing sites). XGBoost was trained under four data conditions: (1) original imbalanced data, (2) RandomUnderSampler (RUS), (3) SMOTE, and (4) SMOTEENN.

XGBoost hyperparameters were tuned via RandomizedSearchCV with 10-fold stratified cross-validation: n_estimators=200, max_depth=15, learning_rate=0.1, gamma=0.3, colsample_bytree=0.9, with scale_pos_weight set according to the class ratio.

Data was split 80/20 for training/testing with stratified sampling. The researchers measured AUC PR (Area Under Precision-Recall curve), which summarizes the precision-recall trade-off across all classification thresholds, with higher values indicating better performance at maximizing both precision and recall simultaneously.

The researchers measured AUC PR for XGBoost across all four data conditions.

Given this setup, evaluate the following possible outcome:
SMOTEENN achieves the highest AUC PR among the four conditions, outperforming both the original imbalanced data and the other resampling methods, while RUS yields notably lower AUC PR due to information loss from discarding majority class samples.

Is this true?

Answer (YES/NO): NO